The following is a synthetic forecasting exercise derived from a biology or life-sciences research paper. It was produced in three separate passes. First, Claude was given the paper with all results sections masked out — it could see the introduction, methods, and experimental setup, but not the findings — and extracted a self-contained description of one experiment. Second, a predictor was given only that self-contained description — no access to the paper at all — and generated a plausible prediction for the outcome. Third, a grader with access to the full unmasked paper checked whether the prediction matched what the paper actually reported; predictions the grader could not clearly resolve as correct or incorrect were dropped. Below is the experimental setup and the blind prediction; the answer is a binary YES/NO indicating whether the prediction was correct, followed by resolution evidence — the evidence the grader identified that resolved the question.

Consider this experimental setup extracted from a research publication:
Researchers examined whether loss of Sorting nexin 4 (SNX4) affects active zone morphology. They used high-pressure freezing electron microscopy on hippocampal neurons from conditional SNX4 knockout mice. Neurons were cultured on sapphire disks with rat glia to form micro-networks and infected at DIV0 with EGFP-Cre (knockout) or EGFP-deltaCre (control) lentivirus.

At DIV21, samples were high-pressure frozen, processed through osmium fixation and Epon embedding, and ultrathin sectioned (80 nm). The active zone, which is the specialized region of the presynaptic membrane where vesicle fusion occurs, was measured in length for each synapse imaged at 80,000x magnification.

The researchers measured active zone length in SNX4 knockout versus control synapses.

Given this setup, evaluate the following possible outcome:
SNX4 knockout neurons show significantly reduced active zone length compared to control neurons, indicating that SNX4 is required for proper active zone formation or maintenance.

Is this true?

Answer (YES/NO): YES